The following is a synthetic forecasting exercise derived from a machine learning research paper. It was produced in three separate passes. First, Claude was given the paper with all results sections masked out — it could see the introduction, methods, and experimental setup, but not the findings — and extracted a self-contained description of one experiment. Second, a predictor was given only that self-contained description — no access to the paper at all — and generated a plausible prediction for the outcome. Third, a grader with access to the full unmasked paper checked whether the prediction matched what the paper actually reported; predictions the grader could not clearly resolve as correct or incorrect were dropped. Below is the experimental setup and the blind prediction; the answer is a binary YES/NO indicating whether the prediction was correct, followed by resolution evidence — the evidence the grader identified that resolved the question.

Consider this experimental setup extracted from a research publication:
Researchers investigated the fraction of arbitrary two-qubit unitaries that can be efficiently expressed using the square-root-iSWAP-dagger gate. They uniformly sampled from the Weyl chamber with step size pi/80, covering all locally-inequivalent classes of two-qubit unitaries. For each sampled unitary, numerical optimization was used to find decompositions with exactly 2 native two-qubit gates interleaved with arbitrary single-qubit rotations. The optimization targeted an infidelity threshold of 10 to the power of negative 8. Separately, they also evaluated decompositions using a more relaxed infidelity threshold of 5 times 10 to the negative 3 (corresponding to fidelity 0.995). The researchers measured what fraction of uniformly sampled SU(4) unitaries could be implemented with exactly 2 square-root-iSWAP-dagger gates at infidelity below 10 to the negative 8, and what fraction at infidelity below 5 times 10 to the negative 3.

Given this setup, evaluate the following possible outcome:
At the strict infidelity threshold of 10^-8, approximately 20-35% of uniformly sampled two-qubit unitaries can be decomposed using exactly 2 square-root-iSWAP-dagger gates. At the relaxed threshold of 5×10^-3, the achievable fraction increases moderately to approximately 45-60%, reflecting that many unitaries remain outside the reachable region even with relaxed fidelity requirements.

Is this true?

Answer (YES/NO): NO